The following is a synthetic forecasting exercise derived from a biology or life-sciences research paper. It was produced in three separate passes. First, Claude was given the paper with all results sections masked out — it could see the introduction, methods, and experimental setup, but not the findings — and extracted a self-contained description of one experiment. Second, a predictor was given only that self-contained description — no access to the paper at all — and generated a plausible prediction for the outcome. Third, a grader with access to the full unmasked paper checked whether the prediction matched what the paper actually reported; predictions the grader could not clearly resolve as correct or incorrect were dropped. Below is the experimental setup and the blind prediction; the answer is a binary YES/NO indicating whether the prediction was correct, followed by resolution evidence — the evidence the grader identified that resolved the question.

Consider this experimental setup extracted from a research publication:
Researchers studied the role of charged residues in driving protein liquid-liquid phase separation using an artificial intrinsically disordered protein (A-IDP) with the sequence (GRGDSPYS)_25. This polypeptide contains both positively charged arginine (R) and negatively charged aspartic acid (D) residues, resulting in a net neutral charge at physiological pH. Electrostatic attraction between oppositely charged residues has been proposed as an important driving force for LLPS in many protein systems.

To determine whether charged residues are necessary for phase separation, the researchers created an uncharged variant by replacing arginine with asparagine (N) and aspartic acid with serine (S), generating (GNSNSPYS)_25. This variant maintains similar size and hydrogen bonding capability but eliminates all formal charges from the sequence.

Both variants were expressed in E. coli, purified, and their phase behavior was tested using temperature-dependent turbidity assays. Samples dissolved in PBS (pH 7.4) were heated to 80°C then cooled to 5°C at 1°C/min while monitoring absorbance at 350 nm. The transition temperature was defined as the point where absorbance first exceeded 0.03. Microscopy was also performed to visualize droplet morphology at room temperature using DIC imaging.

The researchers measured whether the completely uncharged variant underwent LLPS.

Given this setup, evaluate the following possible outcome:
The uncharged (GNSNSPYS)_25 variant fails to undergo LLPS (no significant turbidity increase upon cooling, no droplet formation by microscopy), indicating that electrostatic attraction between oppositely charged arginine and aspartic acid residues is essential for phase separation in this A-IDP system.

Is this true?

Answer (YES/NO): NO